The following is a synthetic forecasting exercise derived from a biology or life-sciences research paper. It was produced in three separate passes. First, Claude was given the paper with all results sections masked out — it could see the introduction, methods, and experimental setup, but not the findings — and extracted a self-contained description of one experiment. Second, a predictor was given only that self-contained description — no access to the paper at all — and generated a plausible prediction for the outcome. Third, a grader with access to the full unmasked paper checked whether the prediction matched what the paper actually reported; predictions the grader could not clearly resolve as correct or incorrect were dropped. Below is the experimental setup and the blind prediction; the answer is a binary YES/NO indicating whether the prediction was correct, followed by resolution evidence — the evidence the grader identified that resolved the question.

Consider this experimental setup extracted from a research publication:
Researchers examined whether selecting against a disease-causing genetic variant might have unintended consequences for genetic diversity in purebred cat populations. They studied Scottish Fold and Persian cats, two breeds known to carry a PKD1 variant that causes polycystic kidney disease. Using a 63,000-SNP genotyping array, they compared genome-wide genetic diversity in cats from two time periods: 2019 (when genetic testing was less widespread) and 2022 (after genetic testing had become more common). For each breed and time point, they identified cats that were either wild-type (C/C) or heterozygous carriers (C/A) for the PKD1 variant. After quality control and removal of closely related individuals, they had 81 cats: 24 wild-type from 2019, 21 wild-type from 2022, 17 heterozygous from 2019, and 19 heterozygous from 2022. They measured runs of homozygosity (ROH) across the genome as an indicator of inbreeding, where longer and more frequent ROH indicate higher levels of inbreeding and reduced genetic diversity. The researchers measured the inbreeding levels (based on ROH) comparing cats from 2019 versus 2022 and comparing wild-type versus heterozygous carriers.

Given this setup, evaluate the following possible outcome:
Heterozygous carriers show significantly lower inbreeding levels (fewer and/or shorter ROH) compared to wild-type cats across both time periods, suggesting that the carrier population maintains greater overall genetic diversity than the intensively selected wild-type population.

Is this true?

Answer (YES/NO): NO